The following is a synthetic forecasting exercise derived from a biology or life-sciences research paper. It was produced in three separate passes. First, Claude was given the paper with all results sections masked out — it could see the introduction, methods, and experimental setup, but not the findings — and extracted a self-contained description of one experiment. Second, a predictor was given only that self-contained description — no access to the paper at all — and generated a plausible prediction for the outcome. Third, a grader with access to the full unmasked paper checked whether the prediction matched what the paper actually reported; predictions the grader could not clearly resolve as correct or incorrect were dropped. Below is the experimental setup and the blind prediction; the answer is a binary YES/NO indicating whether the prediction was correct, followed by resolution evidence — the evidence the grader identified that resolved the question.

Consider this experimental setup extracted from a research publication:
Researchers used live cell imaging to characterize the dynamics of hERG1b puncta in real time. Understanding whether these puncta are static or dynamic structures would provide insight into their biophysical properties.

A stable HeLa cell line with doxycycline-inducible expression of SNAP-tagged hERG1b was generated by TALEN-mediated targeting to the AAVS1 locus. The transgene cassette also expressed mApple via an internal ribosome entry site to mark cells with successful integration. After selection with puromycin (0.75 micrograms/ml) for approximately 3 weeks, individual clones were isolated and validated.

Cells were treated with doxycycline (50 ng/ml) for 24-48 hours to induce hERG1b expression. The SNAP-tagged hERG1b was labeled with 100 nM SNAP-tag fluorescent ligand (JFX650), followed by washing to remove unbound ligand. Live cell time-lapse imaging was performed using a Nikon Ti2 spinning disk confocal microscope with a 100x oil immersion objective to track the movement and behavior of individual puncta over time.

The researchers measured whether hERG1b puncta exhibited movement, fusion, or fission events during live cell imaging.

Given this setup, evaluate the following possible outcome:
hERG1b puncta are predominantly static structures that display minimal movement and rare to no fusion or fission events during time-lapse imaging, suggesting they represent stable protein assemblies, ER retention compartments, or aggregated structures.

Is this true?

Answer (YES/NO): YES